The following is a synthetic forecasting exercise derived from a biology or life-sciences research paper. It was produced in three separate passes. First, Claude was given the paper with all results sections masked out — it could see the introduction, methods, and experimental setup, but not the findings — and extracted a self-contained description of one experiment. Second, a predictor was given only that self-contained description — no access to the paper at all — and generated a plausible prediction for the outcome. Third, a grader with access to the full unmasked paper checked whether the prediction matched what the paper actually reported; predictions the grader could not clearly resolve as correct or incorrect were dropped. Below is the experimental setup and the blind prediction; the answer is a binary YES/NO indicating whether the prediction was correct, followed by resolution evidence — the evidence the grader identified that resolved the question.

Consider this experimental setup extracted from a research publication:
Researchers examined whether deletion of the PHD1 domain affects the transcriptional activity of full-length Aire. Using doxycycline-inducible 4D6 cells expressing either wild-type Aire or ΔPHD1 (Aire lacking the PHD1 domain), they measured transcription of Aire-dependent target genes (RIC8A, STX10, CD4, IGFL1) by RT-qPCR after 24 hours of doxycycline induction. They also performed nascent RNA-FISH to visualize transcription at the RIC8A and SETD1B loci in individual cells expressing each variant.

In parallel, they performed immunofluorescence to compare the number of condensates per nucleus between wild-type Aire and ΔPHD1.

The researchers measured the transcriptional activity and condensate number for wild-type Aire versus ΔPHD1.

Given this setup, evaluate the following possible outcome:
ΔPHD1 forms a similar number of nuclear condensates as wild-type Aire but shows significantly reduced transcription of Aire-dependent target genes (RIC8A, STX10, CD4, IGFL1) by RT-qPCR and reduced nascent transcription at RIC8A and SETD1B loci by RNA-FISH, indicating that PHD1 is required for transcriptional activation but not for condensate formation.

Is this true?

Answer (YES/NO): NO